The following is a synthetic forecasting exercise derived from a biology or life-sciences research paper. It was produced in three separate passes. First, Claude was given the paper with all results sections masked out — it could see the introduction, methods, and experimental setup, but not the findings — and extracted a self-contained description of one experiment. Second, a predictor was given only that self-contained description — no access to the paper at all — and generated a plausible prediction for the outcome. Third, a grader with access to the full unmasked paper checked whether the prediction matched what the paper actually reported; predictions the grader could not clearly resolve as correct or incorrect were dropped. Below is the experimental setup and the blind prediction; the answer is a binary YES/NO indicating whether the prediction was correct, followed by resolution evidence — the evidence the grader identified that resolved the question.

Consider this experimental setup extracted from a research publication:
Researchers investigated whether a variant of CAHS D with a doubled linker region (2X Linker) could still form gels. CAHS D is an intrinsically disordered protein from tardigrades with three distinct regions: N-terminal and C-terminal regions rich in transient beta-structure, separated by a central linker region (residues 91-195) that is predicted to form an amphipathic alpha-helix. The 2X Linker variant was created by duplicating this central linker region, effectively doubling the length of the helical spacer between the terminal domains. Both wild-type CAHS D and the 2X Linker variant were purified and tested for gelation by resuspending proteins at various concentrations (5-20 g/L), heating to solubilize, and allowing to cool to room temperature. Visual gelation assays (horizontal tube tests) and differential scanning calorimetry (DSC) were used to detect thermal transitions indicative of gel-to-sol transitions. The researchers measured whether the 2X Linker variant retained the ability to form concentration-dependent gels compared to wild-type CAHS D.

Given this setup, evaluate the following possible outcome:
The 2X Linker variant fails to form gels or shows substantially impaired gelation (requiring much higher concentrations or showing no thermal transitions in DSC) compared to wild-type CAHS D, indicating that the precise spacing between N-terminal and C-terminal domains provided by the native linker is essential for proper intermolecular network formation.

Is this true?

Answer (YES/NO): NO